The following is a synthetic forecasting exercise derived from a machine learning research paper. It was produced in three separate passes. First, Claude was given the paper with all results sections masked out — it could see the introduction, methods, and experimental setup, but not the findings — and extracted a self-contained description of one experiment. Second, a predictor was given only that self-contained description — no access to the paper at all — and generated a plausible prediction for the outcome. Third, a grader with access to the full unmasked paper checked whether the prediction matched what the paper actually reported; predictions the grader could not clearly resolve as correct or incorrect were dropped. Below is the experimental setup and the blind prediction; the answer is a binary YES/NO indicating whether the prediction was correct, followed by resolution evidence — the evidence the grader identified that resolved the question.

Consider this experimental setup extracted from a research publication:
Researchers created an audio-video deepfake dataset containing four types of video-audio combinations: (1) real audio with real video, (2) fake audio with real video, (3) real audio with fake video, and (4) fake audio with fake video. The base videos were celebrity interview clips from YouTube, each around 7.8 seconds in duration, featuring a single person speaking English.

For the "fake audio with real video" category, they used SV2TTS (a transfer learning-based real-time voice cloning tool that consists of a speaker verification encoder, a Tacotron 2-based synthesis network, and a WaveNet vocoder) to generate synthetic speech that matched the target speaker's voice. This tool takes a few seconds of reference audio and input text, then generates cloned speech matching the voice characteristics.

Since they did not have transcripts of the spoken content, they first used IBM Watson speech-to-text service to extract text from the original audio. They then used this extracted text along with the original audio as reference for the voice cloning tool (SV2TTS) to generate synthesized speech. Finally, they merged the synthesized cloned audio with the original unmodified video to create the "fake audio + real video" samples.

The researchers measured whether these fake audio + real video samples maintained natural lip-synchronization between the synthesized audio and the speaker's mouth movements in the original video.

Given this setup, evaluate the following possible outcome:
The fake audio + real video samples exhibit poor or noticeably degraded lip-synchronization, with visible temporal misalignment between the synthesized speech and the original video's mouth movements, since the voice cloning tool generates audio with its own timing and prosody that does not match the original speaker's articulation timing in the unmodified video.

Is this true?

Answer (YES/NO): YES